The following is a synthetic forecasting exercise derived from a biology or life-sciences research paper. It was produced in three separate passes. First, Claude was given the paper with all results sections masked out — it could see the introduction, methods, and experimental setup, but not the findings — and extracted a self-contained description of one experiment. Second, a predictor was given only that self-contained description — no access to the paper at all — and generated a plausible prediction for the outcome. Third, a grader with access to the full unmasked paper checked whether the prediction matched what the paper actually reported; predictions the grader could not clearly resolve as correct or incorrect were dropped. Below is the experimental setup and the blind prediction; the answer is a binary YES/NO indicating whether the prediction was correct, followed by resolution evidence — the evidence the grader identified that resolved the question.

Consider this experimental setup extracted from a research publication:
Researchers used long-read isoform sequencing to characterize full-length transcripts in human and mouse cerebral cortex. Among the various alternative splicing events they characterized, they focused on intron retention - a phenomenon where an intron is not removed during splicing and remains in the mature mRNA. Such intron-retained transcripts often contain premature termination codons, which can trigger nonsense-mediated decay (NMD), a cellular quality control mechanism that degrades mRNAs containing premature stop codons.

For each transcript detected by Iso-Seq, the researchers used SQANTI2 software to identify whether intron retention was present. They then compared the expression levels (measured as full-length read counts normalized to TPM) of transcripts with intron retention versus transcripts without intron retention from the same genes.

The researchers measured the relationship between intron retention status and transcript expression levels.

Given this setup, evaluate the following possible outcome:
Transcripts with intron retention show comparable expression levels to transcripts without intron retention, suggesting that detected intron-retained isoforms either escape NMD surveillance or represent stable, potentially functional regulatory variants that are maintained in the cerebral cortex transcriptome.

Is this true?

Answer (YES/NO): NO